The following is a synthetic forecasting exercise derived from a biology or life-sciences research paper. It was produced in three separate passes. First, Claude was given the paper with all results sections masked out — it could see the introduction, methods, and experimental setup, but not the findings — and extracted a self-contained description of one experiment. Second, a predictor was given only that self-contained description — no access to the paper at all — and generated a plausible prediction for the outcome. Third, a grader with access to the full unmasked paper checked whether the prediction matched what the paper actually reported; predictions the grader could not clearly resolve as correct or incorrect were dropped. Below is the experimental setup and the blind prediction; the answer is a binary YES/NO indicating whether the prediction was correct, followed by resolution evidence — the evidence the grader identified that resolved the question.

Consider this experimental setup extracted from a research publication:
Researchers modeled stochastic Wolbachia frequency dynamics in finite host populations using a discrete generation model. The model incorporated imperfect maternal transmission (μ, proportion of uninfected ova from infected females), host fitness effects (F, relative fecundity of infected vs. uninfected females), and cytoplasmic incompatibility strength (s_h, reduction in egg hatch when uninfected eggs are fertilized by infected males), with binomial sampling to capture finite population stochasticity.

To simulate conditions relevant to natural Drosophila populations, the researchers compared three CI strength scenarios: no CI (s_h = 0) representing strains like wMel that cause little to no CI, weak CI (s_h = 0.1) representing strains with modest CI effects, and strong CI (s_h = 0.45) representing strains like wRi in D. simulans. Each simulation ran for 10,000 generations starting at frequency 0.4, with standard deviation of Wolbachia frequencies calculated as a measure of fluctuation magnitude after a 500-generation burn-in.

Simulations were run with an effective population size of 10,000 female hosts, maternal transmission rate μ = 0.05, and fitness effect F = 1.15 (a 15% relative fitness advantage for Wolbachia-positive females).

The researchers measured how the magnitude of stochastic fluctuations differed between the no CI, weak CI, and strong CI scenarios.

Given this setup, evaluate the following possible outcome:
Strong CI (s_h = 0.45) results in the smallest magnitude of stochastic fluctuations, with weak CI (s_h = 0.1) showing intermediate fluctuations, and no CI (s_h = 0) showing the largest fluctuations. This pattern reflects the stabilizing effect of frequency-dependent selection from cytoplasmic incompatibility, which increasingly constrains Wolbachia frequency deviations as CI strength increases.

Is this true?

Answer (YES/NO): YES